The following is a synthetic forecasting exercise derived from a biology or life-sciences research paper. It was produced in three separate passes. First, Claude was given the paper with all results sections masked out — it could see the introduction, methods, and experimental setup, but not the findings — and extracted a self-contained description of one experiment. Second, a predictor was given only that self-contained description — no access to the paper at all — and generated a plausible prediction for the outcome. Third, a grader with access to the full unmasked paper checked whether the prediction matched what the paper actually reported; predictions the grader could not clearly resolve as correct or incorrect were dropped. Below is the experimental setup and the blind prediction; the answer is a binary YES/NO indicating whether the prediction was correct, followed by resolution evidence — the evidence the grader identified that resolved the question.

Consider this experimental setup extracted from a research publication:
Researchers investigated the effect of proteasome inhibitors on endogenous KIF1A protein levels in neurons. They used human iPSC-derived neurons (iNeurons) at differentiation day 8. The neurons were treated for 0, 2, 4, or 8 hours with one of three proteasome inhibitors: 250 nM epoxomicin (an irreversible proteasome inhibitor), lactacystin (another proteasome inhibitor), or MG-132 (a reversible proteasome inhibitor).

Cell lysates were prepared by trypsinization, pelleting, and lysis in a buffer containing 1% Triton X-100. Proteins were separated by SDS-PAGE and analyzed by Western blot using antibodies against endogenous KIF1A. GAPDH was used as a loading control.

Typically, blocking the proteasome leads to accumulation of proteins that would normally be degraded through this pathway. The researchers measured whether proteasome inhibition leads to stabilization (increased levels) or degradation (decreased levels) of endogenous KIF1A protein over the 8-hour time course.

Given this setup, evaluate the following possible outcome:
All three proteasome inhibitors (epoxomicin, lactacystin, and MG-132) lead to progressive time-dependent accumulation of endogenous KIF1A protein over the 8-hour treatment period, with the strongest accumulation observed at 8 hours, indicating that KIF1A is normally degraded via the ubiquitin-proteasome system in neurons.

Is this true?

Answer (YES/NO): NO